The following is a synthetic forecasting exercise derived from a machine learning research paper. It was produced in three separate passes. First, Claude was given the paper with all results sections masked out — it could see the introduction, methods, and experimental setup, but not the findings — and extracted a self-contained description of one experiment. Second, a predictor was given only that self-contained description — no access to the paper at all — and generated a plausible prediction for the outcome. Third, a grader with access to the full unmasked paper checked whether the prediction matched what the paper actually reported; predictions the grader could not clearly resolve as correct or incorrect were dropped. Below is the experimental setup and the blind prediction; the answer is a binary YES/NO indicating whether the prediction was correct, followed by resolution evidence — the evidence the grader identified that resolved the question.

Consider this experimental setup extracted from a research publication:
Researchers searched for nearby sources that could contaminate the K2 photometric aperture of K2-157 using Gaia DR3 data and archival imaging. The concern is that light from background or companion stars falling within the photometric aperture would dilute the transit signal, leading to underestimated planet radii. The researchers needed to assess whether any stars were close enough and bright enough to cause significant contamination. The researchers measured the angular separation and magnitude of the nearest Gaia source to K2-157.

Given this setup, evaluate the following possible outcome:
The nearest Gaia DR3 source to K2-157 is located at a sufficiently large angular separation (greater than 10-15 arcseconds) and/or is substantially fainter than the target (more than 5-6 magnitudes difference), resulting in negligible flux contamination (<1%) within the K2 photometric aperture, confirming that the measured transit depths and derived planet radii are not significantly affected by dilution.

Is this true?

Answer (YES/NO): YES